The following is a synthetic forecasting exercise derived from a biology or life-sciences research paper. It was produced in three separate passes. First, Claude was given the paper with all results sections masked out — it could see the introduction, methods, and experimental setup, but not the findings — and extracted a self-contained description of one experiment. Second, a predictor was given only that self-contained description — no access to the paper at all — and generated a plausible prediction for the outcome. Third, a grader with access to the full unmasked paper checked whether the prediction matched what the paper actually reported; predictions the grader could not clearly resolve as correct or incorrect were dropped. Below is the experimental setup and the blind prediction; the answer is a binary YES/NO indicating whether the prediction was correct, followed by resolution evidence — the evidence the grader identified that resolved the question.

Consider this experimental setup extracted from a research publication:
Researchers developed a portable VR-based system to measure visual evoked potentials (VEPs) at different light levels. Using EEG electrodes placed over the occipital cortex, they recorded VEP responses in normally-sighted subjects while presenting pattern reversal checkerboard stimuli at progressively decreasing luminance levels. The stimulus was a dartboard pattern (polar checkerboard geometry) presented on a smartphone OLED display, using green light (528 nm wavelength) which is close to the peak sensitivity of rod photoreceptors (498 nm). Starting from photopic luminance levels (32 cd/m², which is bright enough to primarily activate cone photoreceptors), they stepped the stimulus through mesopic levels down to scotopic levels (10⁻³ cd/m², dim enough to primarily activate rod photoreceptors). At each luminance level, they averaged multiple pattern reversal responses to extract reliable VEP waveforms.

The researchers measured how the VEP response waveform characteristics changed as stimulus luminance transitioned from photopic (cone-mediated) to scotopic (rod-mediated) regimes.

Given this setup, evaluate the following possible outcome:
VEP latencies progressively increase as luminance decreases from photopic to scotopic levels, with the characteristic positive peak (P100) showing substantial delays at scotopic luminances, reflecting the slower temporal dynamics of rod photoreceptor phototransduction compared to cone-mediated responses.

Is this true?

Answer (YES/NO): NO